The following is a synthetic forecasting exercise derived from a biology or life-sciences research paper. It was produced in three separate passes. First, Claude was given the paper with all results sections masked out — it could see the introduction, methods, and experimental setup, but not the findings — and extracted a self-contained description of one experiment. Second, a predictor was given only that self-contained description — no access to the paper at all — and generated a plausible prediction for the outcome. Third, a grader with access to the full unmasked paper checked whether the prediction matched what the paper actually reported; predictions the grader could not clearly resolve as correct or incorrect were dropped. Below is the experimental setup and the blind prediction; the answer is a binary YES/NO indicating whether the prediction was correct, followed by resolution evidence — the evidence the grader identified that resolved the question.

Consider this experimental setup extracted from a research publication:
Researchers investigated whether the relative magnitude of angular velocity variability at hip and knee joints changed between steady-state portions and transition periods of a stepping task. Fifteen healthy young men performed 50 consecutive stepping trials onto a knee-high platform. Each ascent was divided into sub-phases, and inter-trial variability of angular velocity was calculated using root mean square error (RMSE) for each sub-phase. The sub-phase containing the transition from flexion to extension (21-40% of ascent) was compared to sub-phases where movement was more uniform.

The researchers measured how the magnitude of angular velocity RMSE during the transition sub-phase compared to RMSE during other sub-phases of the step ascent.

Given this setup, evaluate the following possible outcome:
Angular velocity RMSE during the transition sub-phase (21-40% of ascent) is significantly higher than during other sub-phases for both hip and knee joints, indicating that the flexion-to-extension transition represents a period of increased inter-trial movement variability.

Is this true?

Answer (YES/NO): YES